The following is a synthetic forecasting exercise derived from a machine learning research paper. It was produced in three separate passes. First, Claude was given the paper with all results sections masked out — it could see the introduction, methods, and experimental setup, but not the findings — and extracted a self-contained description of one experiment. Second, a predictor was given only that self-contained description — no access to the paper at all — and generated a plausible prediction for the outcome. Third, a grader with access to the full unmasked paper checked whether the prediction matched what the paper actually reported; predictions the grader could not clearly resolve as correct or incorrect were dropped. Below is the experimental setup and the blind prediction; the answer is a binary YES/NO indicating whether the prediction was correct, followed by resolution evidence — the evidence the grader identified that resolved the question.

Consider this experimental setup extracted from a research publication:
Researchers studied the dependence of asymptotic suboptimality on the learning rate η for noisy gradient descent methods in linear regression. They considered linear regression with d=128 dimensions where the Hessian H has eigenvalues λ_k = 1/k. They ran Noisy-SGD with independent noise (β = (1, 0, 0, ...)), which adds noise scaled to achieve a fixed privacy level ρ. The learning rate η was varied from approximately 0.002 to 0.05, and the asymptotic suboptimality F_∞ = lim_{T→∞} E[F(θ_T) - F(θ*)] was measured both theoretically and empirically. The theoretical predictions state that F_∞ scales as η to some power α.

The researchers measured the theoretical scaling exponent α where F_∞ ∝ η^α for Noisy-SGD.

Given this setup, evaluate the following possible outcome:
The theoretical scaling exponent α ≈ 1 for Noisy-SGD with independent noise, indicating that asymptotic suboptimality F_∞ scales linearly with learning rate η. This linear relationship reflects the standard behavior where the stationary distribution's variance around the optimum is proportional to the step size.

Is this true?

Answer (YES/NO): YES